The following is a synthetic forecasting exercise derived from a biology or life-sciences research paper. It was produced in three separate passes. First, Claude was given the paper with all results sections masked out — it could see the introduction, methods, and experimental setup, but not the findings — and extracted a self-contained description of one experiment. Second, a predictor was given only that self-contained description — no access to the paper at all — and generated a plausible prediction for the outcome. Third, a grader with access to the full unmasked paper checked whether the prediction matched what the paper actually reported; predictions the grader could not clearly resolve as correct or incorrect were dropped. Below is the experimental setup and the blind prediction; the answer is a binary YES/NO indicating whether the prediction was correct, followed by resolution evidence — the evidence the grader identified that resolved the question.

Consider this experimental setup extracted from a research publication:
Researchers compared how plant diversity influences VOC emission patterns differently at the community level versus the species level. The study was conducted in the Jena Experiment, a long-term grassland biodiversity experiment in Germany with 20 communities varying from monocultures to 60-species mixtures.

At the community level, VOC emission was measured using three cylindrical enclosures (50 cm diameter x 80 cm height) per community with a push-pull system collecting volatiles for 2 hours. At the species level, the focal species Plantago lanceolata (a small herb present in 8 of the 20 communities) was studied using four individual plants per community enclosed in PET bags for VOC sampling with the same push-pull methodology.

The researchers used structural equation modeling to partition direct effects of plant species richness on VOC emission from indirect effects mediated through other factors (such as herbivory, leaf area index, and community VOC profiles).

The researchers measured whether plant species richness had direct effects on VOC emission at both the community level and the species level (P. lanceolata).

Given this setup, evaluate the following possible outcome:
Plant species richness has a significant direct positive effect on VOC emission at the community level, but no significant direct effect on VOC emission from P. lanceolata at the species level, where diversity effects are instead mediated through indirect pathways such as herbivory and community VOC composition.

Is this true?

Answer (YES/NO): NO